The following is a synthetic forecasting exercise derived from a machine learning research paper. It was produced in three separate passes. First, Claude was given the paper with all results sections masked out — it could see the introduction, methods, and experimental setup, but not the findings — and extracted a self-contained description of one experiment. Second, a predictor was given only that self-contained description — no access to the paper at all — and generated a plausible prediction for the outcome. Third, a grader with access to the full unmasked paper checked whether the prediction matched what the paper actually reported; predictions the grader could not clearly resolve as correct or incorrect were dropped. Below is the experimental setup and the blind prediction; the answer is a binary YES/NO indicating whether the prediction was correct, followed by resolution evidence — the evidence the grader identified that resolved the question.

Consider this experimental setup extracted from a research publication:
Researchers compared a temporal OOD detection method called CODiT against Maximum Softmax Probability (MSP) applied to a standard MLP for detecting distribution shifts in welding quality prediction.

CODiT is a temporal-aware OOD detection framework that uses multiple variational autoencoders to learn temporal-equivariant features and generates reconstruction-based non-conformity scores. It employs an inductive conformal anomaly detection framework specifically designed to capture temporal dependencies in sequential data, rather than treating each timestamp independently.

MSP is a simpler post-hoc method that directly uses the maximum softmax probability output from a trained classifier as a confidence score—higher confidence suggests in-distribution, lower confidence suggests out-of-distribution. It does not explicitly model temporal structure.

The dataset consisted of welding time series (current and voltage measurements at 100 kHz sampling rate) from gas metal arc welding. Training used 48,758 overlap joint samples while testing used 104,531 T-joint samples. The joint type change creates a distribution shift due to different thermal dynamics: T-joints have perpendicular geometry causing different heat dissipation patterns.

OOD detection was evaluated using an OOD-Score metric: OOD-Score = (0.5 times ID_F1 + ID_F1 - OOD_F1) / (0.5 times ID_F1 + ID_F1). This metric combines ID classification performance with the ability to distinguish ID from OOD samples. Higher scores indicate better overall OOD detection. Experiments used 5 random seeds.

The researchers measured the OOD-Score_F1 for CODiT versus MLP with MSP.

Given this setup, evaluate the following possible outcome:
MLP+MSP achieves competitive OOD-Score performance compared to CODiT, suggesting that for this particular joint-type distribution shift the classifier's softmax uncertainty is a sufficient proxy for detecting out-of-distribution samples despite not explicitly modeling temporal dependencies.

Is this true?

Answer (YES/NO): YES